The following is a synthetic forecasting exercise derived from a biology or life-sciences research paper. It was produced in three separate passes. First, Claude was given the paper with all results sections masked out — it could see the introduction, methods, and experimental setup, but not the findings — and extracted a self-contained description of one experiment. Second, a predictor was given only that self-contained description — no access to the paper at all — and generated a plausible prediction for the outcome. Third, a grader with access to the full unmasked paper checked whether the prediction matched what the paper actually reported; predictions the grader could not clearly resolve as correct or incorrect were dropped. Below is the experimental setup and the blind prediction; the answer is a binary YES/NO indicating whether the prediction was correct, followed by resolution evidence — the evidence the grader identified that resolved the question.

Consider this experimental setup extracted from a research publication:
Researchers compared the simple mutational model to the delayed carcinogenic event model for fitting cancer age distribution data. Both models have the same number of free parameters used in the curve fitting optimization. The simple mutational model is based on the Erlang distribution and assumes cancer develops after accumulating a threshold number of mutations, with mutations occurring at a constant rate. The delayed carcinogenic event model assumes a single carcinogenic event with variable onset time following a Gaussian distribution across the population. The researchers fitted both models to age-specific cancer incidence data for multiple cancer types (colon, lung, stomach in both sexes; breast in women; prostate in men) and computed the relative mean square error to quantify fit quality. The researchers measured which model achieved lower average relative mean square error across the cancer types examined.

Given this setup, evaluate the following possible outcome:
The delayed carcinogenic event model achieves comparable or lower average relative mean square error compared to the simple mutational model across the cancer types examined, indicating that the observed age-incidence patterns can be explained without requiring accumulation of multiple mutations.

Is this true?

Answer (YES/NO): YES